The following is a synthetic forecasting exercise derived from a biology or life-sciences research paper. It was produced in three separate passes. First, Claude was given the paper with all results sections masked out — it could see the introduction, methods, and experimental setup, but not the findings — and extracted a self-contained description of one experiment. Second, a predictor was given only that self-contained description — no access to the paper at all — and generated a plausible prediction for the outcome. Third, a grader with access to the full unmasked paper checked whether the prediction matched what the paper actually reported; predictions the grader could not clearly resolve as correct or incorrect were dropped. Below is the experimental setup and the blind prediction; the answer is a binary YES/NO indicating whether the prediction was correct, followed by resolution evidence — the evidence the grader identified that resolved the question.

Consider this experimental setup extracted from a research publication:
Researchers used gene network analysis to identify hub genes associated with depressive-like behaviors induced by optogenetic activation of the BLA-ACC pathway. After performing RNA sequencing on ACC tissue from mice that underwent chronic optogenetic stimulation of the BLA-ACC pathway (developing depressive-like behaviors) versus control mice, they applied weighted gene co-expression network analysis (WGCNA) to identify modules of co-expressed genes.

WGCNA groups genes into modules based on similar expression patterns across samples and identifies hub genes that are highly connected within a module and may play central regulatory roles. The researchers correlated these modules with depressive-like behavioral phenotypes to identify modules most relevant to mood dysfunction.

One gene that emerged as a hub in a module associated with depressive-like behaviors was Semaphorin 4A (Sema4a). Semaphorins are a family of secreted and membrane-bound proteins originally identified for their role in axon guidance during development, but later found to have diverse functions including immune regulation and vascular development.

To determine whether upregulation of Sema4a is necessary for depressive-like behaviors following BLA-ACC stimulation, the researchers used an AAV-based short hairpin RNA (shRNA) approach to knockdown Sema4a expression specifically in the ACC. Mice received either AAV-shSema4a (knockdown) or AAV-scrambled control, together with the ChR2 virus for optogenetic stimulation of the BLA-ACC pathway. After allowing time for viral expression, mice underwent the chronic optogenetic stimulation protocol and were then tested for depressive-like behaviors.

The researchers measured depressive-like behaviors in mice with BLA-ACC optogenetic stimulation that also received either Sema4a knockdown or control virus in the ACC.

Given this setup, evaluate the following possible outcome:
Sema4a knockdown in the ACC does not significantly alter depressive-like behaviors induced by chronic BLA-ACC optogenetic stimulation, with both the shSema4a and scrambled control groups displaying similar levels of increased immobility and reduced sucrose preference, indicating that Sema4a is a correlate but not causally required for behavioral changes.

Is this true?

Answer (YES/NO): NO